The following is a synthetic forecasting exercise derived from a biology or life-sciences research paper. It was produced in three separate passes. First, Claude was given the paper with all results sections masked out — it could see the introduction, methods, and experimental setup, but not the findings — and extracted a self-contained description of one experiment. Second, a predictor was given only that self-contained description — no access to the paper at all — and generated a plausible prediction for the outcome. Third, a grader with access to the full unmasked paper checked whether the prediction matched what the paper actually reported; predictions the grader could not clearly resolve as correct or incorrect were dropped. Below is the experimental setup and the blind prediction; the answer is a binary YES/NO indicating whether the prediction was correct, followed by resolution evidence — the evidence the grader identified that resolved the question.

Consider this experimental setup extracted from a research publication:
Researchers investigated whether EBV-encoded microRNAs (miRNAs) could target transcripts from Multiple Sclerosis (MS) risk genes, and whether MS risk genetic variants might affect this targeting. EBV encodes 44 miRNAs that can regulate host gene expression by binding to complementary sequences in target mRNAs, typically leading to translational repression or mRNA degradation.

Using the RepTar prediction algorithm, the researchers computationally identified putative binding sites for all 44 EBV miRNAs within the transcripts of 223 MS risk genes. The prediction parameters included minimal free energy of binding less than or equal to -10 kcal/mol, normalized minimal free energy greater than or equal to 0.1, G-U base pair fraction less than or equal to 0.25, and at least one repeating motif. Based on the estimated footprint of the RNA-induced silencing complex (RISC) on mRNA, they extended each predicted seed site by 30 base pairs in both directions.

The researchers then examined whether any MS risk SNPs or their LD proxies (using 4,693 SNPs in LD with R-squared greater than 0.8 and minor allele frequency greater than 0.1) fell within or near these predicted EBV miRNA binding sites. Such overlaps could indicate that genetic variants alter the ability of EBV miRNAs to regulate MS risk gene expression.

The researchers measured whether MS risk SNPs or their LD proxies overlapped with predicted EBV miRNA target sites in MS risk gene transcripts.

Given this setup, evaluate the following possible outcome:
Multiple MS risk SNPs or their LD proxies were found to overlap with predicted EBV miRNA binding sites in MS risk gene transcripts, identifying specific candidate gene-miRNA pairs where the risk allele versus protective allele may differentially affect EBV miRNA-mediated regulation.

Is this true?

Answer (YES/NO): YES